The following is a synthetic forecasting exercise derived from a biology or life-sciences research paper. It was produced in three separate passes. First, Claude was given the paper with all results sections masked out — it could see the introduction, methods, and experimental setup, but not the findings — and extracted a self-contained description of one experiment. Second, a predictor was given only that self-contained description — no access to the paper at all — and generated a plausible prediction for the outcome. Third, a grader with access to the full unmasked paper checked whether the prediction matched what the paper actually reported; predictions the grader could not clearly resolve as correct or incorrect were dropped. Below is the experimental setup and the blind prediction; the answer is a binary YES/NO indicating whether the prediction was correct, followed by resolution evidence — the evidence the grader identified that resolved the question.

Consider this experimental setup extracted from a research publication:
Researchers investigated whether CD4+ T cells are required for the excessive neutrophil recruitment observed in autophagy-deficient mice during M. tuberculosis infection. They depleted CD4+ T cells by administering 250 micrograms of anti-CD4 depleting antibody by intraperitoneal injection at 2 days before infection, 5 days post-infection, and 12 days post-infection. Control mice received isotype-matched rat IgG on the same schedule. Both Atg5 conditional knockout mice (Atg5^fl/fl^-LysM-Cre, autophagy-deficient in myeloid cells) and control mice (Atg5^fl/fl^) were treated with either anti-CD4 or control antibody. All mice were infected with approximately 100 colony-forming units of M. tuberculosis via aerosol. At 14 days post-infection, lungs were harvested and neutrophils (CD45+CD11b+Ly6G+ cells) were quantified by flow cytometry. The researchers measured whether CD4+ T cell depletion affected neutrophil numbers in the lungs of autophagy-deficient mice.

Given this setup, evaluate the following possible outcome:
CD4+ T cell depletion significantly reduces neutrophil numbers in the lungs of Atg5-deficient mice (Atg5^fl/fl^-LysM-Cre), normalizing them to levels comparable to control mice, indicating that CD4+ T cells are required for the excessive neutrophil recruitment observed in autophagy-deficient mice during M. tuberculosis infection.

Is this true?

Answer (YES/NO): NO